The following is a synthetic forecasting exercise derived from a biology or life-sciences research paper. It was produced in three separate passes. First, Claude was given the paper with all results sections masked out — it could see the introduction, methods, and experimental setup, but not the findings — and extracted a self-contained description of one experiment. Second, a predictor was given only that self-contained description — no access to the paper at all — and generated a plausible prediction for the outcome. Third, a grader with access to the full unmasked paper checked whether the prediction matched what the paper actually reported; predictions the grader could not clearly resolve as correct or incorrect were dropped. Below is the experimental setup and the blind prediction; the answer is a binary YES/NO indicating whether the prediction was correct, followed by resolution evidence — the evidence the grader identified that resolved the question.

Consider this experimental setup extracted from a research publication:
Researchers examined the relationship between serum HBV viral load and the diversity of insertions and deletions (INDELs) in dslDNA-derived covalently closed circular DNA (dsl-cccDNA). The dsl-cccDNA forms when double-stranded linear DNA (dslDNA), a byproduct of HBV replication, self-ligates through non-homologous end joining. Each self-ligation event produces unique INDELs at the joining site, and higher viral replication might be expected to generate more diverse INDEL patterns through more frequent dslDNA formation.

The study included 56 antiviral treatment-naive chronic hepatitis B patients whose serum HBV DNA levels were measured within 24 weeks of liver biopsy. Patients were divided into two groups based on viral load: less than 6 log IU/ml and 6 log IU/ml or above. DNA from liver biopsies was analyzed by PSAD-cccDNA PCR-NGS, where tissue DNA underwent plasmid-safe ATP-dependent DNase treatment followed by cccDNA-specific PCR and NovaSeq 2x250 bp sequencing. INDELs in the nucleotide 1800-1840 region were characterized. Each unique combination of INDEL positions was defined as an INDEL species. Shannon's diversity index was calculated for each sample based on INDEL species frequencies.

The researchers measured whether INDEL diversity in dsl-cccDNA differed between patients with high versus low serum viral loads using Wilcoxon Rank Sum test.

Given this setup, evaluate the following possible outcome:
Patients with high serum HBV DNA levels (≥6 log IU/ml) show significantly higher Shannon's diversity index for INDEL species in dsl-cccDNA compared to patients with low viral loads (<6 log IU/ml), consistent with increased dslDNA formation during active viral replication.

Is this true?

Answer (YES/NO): YES